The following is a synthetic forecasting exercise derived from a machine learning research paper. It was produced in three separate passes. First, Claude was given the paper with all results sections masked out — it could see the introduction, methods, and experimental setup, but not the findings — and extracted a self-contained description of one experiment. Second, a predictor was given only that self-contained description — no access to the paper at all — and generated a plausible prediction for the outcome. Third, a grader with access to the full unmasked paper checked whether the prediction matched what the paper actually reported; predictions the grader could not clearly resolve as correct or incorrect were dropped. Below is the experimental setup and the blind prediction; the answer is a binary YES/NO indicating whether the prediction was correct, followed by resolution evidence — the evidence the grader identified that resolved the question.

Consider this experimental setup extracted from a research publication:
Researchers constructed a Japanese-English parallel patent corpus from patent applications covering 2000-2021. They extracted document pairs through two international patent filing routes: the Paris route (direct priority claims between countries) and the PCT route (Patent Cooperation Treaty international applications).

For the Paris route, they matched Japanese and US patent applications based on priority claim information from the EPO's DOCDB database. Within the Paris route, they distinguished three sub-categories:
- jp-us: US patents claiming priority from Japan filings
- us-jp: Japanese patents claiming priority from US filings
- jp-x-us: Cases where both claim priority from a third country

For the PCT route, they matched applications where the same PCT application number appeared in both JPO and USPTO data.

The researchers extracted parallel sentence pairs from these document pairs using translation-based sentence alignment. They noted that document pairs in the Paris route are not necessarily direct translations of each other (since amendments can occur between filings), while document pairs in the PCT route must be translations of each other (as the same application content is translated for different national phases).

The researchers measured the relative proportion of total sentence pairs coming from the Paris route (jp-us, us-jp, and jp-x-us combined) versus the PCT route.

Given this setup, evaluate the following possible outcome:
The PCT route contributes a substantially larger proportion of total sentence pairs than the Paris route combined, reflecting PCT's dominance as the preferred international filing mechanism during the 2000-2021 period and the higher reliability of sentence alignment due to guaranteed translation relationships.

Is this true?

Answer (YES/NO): NO